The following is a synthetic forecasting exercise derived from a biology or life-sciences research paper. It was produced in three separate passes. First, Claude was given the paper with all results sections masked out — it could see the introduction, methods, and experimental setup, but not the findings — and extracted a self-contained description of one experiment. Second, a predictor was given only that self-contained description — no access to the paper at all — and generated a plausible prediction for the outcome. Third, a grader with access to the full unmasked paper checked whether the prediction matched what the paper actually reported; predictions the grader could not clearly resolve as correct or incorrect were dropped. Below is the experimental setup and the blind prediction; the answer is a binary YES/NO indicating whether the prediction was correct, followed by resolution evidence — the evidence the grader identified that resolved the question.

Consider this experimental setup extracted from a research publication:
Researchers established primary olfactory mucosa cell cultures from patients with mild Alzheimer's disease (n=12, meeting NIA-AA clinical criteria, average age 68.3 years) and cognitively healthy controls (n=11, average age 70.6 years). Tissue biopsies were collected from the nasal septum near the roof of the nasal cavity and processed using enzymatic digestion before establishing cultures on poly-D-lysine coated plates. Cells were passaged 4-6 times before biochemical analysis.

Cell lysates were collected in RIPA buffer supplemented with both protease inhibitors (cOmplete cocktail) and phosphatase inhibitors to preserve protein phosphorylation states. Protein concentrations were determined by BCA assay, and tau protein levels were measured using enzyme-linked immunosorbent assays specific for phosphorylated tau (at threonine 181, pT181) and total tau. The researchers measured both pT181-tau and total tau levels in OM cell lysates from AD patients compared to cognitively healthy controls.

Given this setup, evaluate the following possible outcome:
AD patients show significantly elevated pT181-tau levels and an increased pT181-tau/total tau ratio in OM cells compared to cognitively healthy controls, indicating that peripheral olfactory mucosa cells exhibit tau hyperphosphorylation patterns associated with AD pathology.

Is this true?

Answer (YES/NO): NO